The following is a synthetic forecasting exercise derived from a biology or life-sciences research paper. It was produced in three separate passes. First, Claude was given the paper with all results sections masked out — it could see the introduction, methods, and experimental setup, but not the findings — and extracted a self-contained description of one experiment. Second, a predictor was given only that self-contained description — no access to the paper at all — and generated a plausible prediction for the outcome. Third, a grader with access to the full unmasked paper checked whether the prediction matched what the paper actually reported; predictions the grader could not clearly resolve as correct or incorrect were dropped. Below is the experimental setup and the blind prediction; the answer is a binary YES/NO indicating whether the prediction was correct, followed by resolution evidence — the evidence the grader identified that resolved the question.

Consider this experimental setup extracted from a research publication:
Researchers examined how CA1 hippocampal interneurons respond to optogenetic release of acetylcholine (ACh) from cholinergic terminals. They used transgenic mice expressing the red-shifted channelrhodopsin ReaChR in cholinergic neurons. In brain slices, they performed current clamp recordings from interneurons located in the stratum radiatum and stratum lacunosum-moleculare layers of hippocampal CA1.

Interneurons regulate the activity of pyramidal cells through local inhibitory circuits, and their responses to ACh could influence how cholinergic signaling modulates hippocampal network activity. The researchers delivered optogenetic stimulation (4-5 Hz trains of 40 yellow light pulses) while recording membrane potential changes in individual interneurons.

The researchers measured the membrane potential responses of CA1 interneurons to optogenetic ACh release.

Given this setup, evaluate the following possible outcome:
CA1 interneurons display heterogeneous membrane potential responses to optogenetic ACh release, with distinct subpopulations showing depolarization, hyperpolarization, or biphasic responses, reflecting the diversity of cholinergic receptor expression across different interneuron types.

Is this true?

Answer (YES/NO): YES